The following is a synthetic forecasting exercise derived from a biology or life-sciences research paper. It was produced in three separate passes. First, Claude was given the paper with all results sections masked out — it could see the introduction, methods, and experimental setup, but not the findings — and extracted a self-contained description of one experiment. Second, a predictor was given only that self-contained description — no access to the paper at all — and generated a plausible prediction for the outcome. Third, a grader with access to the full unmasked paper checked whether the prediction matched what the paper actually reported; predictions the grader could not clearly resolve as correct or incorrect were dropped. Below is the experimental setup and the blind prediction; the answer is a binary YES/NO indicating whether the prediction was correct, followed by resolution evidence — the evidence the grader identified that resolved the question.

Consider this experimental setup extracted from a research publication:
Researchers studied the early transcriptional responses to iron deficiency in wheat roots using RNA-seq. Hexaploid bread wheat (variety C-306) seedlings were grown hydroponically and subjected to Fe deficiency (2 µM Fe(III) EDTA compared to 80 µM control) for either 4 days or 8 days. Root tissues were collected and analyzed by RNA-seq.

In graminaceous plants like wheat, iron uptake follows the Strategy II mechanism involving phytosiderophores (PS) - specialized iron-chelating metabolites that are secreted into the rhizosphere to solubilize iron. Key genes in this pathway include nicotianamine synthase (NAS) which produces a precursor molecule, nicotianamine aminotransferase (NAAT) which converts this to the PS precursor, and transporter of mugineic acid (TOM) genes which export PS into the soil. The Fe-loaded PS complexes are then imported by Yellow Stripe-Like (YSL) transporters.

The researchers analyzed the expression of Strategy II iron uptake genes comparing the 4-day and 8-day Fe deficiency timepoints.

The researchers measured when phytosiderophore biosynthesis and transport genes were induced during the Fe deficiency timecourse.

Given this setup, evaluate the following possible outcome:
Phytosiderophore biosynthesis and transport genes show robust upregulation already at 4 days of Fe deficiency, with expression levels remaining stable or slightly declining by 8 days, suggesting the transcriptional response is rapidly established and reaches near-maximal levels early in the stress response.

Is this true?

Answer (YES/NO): NO